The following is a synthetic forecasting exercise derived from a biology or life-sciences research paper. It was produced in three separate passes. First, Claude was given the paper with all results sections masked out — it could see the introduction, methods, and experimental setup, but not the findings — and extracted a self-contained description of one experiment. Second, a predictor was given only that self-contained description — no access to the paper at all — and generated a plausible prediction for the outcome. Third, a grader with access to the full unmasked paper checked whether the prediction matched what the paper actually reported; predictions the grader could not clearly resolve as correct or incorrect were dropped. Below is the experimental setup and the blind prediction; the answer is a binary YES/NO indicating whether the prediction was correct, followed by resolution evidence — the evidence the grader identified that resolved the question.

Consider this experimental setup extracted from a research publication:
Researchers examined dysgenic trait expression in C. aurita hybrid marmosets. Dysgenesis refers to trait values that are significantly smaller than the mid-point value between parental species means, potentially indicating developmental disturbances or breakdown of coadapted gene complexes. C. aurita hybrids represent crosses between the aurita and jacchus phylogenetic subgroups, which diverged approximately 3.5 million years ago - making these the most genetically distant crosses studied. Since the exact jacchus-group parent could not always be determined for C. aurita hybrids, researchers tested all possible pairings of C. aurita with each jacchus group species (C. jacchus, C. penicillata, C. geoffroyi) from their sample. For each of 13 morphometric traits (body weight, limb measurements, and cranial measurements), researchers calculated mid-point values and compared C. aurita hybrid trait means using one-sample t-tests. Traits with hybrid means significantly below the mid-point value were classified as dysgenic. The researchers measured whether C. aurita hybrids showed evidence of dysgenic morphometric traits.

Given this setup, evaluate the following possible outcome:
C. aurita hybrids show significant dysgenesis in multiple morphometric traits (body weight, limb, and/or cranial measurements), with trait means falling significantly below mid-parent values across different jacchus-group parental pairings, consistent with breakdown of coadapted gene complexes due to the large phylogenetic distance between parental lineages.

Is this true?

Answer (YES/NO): NO